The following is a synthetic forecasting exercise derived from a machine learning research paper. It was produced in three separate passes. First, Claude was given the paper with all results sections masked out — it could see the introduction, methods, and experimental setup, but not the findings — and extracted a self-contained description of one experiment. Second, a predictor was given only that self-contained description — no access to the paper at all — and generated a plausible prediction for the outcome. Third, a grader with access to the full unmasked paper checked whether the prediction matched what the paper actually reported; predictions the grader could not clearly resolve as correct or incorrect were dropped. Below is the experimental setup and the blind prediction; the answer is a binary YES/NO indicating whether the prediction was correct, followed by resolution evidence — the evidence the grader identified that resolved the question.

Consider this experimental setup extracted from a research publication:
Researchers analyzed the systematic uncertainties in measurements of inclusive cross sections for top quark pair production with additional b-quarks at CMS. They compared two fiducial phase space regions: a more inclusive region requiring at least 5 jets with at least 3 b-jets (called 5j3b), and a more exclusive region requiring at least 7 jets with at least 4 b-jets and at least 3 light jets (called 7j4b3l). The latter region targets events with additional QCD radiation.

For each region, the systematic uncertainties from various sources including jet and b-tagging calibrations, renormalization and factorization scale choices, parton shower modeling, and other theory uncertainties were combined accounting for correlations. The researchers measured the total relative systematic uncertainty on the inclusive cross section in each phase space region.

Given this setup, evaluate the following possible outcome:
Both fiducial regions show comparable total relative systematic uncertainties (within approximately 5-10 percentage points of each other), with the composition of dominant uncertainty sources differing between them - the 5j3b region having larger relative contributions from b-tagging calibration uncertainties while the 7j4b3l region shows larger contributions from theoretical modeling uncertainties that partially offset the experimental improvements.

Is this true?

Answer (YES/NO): NO